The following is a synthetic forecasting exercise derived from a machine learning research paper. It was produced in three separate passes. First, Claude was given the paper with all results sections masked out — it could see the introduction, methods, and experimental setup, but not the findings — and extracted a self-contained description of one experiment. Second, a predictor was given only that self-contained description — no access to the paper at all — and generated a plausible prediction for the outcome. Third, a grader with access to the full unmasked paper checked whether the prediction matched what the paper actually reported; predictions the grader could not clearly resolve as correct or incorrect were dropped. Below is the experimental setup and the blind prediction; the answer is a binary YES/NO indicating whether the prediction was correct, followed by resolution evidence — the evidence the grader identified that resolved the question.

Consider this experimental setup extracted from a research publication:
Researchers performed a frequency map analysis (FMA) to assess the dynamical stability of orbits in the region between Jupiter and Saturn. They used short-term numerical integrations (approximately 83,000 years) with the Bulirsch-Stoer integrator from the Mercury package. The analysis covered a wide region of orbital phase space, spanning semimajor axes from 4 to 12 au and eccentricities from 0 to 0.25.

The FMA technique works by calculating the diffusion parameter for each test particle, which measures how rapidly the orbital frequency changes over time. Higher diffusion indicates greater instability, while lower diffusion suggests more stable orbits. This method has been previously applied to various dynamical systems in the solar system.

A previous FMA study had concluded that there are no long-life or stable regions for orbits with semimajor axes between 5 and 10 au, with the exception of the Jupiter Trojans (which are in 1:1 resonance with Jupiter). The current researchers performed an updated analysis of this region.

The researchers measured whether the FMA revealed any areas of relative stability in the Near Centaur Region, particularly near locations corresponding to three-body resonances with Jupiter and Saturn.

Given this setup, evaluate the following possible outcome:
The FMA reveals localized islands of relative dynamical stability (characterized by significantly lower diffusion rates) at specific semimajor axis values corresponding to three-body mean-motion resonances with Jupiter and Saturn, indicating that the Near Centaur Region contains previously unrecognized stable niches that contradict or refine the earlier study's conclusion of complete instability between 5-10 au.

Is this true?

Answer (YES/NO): NO